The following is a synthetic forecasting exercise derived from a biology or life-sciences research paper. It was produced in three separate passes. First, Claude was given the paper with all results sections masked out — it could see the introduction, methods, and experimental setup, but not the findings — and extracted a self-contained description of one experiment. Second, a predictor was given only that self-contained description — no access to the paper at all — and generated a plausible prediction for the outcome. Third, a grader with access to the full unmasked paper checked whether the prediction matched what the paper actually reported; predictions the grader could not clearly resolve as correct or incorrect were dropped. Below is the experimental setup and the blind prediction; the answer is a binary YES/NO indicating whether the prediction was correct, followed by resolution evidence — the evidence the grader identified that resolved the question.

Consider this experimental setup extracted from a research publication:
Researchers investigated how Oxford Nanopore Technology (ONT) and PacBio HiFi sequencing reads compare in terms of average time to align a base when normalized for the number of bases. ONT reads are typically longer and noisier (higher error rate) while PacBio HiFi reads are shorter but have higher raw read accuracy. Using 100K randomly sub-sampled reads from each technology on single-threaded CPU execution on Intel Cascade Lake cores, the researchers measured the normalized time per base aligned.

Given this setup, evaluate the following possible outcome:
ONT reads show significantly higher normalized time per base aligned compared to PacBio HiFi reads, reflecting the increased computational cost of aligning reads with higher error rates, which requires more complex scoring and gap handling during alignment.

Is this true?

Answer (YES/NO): YES